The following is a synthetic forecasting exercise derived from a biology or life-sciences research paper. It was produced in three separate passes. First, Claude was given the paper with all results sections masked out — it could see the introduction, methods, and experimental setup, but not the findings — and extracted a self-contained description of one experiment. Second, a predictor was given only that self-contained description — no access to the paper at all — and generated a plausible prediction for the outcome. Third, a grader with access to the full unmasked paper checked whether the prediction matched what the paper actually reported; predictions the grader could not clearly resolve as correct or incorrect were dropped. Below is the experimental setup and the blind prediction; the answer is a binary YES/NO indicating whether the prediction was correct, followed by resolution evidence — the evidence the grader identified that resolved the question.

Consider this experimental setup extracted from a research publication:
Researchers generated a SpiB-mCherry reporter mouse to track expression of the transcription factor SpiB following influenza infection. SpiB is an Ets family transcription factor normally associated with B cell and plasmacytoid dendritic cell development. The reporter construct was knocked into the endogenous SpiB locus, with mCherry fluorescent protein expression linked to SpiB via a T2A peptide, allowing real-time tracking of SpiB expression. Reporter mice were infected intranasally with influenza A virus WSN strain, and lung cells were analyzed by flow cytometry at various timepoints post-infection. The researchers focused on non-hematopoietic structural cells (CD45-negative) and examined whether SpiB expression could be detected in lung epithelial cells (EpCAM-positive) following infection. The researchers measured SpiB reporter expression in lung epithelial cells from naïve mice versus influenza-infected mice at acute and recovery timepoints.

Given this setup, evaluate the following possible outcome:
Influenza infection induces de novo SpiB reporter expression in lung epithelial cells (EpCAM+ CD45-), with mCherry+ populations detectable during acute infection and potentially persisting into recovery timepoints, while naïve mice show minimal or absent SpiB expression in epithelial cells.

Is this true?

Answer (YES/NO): NO